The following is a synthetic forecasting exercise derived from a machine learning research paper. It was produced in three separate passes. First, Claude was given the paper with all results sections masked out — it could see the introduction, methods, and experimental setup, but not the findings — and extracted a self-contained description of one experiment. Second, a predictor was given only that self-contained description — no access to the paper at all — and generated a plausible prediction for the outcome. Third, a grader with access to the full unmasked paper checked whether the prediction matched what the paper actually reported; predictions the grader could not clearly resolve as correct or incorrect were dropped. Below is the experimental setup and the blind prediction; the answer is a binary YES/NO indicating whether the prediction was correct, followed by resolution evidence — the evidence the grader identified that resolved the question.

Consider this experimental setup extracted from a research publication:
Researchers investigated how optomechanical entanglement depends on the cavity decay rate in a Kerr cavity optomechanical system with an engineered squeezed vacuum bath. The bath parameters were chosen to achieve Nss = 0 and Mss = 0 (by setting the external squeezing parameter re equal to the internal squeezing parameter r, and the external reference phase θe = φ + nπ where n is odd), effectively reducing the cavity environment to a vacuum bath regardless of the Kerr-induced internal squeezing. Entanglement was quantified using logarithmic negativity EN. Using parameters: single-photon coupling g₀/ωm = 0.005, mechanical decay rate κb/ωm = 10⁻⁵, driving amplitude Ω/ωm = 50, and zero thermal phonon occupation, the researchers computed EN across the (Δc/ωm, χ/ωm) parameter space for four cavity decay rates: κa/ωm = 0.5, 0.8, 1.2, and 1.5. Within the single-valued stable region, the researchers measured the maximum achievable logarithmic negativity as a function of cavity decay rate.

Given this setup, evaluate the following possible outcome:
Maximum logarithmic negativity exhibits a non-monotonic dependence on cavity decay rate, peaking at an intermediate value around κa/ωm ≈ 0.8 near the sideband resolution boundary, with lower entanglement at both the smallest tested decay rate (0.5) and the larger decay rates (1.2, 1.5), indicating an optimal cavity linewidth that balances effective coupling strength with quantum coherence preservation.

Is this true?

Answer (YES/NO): NO